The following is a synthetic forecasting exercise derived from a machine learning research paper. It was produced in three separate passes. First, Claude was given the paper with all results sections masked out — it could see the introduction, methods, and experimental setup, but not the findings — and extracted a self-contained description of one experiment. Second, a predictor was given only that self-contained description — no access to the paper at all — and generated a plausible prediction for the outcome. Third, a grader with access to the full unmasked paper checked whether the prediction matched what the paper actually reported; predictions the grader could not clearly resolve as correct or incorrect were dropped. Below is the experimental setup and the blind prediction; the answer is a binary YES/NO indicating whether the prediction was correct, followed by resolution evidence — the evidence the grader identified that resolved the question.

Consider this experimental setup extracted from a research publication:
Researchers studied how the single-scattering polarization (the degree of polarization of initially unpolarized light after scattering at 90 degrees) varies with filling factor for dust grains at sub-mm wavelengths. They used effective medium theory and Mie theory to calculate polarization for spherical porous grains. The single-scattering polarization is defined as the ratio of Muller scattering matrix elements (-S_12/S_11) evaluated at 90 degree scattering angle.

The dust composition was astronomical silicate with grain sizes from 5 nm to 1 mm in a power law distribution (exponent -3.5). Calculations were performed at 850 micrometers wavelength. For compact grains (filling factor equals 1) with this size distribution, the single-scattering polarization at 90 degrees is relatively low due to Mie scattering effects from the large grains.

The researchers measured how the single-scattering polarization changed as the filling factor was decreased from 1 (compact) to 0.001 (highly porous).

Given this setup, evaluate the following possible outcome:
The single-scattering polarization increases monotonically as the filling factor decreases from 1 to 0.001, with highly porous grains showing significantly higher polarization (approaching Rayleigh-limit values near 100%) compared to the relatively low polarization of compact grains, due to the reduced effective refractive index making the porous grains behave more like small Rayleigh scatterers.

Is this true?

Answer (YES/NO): YES